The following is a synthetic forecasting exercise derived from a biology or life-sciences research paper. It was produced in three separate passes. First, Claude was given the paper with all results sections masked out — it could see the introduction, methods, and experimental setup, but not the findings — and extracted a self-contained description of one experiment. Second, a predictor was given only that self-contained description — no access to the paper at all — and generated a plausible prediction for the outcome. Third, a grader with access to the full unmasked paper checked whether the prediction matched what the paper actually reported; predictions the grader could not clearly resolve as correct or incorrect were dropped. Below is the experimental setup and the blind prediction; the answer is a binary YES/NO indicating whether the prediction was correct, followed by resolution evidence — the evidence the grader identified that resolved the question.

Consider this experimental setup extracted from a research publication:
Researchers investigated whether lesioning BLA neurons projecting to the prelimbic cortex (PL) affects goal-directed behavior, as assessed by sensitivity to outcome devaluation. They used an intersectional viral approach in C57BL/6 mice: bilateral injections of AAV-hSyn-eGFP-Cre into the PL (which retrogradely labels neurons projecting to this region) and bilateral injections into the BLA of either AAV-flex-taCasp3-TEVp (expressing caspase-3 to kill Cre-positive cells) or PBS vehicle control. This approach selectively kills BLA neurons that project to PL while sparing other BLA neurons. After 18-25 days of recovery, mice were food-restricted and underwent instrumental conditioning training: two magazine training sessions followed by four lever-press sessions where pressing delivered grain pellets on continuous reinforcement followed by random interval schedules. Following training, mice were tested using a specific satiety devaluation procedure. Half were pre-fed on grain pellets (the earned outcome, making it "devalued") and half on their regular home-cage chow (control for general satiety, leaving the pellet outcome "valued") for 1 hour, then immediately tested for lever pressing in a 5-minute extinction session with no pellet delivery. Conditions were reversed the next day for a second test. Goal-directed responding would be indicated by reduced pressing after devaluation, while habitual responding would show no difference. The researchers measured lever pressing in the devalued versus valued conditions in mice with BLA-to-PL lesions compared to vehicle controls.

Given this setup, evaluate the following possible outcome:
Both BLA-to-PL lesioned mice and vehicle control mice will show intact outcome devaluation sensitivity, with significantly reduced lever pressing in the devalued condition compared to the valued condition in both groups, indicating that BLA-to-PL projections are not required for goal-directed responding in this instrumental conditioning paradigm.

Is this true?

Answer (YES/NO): NO